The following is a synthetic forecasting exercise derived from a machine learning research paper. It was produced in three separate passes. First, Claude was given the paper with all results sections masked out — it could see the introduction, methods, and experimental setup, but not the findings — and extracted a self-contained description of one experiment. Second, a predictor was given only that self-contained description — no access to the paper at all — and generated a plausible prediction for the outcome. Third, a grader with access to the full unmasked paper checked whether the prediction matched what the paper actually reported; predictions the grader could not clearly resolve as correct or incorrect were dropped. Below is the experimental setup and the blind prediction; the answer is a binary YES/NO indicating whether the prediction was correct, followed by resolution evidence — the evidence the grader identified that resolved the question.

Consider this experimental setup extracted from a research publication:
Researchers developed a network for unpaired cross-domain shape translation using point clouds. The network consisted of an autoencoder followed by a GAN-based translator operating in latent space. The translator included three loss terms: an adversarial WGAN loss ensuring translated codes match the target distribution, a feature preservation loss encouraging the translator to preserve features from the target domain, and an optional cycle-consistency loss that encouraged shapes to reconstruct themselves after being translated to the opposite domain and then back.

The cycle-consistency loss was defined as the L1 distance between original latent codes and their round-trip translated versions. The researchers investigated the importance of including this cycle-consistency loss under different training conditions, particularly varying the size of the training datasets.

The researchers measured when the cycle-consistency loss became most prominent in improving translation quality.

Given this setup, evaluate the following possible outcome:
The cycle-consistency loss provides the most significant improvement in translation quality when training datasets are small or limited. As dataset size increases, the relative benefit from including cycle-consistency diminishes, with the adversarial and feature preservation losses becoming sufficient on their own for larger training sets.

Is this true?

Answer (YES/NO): YES